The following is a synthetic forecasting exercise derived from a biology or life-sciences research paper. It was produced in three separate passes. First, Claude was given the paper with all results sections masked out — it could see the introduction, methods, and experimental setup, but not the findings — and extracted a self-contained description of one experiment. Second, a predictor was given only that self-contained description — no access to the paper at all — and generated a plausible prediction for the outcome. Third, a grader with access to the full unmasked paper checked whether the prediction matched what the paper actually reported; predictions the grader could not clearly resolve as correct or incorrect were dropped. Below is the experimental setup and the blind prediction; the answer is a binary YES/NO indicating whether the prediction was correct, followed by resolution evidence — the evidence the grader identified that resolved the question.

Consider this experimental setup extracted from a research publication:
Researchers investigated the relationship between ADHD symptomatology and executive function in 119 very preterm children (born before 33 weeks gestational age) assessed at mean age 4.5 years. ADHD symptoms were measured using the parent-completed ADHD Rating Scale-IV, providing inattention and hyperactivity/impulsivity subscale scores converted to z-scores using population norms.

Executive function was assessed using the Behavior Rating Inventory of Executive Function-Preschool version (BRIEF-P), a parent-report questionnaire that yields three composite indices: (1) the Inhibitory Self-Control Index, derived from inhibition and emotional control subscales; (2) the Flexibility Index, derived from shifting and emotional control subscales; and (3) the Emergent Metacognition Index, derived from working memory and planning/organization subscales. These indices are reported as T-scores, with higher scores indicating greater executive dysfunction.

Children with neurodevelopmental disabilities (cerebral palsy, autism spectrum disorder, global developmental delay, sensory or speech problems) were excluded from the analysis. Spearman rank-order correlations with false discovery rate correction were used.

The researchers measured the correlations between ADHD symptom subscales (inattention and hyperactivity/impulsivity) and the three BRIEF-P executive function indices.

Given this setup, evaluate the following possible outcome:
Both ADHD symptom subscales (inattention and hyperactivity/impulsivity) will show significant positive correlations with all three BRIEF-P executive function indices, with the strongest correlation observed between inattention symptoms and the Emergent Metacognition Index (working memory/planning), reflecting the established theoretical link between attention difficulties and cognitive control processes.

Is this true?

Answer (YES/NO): NO